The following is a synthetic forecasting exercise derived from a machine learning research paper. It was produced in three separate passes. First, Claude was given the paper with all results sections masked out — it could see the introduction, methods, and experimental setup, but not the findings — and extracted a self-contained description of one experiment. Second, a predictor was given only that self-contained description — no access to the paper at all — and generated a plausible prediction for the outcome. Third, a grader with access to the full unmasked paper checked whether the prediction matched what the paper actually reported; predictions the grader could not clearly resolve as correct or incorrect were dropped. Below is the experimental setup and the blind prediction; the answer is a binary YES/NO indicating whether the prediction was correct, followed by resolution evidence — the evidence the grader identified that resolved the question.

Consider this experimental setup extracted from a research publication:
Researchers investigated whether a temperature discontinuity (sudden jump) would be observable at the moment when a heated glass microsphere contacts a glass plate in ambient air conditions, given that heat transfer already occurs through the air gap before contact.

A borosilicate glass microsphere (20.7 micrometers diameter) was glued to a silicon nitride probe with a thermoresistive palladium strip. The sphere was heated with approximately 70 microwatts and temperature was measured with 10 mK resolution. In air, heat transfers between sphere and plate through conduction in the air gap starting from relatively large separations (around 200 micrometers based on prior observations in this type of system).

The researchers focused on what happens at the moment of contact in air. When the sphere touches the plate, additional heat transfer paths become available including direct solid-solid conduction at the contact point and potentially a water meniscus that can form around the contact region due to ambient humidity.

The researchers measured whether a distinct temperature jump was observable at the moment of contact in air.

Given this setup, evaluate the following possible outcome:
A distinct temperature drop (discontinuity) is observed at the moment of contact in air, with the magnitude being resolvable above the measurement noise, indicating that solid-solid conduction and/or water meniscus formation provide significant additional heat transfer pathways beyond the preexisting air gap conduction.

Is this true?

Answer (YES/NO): YES